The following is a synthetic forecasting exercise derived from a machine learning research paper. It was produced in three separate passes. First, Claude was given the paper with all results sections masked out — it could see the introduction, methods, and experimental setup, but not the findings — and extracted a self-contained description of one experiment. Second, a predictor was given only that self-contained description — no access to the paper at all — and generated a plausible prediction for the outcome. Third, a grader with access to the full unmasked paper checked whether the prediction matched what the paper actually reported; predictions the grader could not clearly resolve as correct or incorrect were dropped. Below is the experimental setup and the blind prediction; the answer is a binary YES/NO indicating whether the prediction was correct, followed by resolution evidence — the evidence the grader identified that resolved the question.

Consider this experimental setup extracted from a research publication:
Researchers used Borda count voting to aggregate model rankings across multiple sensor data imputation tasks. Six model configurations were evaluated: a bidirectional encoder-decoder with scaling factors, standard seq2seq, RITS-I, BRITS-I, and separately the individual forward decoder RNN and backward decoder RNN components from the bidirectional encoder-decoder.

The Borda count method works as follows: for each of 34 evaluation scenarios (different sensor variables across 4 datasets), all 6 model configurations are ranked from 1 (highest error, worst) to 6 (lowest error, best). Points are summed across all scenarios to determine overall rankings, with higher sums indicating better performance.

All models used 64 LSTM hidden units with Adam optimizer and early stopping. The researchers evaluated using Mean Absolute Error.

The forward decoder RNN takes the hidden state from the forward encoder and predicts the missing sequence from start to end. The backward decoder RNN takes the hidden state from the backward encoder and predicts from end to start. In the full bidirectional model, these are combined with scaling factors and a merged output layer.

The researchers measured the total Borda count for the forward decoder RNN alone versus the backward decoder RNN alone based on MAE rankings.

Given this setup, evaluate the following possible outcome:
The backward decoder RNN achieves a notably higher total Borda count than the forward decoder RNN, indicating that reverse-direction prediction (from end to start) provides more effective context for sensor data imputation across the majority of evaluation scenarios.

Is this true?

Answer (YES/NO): NO